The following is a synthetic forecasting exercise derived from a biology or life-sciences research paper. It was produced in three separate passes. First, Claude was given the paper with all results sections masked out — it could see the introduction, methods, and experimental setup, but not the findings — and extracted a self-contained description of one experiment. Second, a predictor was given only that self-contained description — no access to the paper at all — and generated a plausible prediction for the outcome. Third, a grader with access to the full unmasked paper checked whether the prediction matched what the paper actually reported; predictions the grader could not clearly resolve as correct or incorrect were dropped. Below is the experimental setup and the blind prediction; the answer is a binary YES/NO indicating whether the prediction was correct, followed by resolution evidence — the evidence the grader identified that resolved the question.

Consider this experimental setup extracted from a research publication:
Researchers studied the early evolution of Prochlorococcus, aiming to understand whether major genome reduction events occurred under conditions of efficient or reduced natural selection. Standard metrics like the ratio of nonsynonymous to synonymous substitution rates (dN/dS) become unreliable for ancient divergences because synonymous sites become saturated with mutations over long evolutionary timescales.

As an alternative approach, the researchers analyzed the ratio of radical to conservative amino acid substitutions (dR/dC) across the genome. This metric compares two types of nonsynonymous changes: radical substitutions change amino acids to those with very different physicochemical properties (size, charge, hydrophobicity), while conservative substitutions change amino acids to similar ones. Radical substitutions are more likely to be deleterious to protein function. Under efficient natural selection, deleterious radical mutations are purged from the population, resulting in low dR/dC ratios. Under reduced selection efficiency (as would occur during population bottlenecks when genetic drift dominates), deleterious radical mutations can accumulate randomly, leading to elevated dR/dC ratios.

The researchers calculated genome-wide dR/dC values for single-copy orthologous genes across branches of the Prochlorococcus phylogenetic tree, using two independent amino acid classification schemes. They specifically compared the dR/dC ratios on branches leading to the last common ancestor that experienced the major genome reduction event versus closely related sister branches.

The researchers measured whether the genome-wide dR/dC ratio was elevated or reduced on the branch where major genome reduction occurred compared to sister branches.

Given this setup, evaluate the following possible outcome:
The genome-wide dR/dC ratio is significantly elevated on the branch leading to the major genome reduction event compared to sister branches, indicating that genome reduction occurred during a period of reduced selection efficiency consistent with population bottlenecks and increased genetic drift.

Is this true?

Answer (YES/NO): YES